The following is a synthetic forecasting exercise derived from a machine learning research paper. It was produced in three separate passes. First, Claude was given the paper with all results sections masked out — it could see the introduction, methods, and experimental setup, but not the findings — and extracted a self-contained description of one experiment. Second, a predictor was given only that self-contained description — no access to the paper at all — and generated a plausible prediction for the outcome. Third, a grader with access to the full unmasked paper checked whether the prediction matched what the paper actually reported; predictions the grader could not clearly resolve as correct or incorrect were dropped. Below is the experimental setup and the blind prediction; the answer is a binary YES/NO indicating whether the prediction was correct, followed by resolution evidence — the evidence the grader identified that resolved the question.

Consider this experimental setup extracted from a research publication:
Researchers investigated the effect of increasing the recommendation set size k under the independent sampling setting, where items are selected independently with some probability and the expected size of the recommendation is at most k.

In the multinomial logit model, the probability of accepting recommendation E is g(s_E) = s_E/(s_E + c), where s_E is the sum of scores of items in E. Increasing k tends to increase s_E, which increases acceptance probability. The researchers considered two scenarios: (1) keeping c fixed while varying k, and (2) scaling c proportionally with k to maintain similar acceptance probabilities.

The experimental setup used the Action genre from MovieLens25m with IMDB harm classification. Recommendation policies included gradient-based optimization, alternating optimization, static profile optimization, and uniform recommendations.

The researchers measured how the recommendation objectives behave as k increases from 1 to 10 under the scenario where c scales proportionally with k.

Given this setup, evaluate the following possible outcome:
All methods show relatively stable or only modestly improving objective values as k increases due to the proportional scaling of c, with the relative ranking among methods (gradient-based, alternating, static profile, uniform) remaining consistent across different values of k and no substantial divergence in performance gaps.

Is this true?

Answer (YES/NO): NO